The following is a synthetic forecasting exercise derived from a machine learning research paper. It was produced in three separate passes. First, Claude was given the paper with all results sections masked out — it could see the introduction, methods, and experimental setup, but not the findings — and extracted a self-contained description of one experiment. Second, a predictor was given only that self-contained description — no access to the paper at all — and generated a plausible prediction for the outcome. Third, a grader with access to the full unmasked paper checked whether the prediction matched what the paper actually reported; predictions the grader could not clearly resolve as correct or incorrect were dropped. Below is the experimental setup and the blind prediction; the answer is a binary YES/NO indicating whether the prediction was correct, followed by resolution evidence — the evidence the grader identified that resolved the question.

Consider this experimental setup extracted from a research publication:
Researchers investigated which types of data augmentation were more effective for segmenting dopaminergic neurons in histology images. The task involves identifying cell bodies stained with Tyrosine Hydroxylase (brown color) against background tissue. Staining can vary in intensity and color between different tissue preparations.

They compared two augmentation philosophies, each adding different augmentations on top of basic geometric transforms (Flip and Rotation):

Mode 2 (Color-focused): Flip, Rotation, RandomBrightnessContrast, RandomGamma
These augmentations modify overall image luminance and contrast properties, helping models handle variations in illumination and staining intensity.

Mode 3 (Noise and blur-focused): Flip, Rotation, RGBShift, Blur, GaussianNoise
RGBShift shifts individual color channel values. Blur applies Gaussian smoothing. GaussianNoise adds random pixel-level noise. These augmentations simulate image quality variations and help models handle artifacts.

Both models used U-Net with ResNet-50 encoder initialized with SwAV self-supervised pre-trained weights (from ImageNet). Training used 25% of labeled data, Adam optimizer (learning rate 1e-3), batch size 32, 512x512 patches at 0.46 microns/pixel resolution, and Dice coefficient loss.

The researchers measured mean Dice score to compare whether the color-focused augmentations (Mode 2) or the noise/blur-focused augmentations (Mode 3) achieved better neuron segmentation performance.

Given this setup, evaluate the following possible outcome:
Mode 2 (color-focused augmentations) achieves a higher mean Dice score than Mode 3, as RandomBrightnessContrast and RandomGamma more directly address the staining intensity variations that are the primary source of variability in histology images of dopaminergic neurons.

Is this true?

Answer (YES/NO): YES